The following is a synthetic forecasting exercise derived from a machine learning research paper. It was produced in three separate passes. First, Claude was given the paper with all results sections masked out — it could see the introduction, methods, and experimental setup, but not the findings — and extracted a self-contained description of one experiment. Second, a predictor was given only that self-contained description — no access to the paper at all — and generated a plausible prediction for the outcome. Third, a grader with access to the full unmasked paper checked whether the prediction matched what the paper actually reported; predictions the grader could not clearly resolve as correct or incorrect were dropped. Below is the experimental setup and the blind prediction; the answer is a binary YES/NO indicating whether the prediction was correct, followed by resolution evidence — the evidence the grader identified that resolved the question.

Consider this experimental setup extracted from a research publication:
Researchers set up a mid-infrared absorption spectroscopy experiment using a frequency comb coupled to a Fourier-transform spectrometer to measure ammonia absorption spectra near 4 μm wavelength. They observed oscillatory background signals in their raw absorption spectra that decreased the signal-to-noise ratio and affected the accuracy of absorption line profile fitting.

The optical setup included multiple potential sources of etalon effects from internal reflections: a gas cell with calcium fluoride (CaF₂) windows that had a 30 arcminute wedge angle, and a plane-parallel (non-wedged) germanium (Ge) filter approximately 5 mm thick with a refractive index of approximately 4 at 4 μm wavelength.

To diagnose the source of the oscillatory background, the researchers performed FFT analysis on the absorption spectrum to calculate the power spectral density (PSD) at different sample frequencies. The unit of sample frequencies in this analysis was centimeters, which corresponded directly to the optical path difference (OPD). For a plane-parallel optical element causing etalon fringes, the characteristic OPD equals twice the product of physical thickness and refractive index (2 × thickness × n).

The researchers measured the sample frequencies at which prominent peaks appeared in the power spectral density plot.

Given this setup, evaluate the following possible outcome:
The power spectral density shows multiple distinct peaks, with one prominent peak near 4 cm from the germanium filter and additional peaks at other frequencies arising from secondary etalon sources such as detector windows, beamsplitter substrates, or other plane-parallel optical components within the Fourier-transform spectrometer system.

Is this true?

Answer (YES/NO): NO